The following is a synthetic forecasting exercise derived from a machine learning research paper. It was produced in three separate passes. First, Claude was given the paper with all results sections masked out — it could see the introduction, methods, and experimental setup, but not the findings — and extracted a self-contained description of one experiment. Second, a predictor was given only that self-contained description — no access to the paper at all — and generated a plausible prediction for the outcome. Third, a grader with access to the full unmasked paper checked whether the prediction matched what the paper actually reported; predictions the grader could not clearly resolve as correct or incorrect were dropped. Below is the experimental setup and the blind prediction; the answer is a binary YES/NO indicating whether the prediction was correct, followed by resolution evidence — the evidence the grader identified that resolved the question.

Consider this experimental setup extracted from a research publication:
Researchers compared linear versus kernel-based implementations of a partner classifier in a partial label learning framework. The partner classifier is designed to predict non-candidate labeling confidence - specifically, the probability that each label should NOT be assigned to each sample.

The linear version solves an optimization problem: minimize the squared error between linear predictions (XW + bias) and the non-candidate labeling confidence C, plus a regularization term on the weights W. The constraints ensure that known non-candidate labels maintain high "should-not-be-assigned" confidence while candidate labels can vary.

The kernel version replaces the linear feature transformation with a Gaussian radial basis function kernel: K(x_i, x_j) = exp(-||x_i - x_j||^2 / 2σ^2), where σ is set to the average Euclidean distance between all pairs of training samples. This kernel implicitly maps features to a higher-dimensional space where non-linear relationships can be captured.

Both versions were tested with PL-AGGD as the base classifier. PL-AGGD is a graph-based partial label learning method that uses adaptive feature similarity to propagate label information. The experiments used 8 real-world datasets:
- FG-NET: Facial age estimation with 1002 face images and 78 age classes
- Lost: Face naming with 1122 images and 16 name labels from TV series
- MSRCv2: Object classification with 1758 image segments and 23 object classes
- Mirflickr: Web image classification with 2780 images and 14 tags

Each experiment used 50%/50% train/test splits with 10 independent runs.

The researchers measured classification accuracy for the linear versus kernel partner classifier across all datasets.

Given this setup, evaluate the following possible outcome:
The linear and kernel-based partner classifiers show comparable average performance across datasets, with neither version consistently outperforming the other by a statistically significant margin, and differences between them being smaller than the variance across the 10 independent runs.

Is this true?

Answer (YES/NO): NO